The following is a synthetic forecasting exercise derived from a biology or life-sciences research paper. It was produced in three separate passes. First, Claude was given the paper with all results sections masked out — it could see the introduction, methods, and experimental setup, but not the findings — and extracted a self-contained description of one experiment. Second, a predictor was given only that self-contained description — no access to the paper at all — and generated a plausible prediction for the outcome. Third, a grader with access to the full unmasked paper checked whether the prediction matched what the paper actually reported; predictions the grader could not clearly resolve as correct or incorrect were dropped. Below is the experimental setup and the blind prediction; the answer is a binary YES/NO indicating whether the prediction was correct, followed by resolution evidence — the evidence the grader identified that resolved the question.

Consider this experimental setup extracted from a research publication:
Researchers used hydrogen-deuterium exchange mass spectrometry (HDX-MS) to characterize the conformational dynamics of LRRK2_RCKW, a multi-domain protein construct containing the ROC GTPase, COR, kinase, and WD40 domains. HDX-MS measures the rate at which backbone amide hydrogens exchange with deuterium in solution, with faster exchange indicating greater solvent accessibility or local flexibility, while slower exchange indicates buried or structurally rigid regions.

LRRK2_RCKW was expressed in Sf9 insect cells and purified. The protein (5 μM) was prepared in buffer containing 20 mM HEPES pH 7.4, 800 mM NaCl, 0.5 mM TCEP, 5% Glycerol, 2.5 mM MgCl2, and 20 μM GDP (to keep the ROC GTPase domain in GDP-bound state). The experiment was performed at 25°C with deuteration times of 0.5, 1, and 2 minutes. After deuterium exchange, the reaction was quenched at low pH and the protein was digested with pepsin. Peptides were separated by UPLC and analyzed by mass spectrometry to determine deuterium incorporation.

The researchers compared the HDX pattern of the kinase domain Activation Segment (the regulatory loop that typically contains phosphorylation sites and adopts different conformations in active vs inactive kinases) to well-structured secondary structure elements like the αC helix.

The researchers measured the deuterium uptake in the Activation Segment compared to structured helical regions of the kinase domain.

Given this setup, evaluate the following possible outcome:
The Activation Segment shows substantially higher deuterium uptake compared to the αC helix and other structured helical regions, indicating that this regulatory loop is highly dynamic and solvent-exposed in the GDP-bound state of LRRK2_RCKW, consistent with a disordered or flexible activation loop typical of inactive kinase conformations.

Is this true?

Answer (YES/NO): YES